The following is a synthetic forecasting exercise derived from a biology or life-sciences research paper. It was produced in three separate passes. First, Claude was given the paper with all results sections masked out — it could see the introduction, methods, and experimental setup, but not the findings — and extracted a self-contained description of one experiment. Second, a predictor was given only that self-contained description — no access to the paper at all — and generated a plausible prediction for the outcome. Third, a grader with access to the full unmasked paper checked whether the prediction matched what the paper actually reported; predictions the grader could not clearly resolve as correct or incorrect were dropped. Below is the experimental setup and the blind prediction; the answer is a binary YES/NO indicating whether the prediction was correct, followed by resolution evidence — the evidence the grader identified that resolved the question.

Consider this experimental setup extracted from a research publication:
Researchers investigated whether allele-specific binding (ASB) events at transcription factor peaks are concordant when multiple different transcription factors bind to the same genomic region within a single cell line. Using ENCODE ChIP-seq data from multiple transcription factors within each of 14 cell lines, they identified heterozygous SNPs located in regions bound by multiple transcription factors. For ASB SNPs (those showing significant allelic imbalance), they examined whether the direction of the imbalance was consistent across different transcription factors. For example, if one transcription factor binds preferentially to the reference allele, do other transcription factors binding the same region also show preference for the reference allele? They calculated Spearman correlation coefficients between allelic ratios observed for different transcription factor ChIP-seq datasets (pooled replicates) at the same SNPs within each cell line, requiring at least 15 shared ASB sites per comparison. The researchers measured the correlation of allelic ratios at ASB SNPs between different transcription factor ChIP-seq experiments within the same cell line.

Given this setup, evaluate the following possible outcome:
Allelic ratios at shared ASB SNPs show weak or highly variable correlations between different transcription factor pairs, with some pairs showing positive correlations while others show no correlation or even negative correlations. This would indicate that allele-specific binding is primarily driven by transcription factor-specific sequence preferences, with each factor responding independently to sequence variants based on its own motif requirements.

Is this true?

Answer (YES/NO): NO